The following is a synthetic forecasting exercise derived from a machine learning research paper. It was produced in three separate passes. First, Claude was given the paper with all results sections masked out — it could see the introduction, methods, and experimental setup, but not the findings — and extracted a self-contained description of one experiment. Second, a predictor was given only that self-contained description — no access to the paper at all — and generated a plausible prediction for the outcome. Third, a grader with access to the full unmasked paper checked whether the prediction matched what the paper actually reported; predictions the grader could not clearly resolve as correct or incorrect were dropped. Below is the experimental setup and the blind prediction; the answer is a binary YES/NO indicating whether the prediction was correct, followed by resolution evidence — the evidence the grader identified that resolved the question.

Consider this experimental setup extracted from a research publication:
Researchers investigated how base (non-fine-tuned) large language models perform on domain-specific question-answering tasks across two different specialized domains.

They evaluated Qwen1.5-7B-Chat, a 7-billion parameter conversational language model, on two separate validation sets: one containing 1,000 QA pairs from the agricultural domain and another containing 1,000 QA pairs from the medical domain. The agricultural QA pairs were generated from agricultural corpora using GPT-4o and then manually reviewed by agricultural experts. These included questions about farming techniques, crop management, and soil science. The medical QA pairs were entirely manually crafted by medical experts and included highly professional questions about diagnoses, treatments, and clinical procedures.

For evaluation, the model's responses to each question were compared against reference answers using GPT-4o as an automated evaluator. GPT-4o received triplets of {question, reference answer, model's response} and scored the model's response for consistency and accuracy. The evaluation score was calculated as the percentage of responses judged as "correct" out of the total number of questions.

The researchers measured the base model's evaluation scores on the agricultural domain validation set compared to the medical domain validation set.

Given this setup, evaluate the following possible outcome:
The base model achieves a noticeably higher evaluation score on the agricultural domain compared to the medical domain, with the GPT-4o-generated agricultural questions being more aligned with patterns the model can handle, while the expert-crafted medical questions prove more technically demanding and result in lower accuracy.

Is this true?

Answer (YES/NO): YES